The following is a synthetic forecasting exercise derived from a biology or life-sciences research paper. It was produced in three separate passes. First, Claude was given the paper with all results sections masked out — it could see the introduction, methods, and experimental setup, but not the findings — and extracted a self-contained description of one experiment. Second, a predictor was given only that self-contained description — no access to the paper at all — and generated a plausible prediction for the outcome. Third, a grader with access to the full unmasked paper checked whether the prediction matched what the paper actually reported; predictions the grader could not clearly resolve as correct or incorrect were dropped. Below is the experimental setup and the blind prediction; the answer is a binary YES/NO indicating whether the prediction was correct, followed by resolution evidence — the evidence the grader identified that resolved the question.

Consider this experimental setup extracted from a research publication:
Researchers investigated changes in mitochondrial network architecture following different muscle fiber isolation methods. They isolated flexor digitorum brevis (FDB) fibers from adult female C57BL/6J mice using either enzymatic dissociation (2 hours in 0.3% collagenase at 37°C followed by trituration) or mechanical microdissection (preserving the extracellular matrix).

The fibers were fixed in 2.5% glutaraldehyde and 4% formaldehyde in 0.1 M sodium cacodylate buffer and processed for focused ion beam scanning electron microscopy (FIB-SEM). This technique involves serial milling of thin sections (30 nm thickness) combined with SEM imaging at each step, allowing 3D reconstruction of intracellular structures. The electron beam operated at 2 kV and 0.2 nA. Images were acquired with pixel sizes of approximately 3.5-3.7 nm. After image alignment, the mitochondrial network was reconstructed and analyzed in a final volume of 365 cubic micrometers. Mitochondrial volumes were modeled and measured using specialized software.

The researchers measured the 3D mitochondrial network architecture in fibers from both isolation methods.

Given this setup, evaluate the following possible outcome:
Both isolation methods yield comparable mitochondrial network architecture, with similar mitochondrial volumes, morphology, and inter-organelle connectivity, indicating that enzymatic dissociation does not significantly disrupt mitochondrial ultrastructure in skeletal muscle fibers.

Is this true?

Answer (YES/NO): NO